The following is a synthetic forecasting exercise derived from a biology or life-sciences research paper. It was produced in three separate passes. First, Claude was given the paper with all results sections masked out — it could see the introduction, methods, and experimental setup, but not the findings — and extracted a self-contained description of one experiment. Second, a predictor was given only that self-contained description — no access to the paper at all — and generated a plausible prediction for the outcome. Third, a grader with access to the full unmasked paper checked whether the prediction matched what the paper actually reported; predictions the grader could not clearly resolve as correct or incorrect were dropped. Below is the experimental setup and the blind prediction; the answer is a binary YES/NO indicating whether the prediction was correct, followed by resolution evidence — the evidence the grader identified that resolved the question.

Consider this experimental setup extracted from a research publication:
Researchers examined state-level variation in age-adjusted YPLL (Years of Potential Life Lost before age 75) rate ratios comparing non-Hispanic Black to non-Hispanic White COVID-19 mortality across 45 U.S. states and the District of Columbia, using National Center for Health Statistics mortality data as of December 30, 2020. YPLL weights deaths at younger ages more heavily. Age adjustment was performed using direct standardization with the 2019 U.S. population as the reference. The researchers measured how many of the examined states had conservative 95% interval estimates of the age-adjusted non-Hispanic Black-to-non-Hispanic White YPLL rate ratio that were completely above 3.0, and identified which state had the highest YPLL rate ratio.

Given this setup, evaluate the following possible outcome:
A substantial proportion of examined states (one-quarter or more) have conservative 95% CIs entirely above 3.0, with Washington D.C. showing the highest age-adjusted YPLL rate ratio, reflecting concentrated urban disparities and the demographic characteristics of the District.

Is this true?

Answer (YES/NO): NO